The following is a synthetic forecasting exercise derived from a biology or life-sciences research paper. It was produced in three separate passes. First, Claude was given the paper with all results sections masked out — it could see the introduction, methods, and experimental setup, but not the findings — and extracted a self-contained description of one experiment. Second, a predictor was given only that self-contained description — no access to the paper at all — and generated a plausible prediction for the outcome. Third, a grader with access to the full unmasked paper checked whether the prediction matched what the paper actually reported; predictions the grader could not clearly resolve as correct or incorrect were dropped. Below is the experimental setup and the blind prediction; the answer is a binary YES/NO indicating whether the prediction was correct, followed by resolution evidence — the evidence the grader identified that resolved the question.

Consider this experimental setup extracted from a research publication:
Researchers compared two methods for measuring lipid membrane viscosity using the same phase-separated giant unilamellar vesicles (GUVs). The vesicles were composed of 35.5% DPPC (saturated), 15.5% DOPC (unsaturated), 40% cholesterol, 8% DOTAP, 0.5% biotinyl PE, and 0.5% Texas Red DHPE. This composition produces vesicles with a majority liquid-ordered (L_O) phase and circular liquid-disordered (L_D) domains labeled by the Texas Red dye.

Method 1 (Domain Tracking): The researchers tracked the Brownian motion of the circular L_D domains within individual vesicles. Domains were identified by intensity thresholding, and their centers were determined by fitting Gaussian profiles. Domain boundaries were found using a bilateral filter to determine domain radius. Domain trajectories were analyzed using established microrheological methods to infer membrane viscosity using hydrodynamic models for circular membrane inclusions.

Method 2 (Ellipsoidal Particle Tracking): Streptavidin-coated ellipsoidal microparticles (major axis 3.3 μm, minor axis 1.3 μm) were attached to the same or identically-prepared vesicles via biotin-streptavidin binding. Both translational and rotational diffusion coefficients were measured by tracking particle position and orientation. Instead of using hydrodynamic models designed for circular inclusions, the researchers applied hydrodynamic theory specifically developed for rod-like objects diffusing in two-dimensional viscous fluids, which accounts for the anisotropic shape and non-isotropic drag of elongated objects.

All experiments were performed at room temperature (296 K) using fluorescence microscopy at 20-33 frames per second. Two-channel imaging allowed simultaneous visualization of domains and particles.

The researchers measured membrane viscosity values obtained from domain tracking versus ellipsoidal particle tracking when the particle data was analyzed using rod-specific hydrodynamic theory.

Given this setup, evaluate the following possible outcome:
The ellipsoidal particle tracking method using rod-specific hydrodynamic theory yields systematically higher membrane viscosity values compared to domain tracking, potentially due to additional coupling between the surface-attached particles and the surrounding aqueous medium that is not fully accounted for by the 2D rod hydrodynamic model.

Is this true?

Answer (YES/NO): NO